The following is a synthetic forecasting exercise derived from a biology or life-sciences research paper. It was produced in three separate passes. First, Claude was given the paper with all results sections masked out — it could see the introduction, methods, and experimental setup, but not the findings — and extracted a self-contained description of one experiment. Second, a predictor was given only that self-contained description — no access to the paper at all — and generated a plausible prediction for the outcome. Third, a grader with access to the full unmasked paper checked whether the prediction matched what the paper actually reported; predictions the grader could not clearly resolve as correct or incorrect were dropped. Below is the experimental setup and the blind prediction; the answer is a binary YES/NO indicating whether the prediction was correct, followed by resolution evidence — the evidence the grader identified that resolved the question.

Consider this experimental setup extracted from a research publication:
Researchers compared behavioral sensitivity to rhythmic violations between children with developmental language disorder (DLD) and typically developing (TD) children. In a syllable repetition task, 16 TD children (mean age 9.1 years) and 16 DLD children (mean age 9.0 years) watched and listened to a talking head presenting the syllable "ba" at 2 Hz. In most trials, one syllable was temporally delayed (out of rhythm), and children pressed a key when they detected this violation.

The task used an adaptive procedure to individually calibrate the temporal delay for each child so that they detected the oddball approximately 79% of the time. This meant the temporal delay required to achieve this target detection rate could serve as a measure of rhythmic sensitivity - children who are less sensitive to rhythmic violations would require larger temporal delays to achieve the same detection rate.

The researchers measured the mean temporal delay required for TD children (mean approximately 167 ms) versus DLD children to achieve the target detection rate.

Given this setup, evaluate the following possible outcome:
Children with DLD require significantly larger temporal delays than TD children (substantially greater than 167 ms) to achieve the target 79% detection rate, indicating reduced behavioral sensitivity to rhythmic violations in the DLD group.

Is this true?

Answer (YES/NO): NO